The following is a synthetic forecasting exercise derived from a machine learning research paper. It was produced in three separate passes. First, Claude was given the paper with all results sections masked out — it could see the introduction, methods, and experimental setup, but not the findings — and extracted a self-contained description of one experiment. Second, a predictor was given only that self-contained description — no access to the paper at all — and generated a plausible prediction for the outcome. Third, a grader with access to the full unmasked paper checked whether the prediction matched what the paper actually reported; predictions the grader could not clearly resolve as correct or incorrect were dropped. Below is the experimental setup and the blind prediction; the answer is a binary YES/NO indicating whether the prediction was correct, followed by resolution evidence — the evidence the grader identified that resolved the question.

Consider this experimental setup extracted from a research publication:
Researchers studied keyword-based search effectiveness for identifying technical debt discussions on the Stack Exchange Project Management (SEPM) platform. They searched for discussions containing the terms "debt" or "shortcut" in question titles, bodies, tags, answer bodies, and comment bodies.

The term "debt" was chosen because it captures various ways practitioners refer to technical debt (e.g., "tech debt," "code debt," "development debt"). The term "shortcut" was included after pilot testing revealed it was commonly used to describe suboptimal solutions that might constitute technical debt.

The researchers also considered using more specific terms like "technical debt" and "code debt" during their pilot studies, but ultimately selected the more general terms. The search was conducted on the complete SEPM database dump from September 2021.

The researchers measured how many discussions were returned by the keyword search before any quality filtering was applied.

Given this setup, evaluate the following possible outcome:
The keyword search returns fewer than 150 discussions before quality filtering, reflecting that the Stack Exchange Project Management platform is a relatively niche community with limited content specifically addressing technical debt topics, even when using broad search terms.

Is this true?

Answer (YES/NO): NO